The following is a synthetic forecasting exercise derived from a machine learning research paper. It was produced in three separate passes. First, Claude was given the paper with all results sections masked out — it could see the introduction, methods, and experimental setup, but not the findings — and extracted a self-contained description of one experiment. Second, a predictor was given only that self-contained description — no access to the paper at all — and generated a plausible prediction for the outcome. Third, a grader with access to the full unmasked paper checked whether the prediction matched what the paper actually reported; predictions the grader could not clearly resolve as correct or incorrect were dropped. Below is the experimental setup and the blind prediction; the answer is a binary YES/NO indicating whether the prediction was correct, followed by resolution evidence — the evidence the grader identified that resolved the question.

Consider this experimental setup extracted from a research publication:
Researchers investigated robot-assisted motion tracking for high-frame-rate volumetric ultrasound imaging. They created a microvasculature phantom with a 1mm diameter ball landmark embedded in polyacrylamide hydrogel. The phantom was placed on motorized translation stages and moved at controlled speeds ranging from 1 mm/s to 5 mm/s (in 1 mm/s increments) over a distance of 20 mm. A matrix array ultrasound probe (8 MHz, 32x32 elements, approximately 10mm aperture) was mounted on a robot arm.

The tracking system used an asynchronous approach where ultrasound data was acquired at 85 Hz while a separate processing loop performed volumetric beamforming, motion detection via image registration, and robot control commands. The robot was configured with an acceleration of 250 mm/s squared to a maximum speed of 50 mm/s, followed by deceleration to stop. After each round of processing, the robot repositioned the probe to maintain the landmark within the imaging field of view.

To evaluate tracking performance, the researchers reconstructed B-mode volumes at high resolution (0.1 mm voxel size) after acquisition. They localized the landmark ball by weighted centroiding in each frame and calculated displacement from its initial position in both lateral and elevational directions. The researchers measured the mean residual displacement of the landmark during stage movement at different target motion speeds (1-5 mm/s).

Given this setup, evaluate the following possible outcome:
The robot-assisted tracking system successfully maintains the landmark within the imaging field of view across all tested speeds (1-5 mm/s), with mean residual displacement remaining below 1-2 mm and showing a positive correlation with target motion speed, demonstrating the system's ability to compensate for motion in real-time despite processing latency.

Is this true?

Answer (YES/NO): YES